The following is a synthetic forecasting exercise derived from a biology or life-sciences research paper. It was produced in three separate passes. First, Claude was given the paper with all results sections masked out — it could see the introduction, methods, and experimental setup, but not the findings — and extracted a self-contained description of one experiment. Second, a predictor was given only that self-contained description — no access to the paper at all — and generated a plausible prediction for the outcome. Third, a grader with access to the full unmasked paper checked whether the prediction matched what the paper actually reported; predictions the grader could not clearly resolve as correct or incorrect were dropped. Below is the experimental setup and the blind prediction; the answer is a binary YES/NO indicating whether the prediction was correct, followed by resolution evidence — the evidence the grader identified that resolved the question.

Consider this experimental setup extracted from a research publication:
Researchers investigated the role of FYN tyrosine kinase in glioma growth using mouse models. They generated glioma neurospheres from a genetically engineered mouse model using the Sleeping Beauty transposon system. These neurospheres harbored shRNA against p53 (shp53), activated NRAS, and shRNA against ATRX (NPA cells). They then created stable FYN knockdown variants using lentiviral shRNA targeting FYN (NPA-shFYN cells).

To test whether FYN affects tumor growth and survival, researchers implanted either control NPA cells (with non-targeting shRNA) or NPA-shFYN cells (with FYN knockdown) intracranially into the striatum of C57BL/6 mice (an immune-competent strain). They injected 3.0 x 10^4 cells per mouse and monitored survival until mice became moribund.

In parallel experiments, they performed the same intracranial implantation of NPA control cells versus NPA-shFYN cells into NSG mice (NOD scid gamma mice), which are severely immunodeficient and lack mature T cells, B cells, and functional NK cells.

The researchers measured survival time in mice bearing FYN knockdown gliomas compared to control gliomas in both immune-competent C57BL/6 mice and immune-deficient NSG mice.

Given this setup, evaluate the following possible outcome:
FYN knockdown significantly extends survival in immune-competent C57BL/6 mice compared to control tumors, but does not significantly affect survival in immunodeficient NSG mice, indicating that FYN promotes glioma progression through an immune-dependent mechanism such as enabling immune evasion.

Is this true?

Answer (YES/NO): NO